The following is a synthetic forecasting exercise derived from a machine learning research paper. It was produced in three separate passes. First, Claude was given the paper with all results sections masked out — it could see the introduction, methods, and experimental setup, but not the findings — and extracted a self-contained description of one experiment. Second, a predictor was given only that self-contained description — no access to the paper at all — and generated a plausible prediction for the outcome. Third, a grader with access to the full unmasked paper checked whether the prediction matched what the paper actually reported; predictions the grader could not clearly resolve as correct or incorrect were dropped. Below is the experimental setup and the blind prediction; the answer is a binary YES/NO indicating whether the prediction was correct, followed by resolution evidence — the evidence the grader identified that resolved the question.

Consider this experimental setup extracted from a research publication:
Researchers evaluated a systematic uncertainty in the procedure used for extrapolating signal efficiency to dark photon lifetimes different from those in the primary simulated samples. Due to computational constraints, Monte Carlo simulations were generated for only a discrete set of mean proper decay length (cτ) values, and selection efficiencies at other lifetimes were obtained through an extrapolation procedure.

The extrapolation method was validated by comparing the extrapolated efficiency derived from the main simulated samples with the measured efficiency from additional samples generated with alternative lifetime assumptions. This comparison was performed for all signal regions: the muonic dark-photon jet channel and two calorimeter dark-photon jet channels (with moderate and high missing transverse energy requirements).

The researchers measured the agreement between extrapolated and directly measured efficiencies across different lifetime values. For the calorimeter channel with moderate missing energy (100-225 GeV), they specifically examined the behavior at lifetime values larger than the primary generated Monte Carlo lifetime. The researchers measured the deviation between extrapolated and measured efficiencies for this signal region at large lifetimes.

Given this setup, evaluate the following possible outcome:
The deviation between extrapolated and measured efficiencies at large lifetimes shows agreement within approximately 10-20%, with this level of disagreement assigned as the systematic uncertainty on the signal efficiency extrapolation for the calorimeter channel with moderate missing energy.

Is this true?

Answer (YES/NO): NO